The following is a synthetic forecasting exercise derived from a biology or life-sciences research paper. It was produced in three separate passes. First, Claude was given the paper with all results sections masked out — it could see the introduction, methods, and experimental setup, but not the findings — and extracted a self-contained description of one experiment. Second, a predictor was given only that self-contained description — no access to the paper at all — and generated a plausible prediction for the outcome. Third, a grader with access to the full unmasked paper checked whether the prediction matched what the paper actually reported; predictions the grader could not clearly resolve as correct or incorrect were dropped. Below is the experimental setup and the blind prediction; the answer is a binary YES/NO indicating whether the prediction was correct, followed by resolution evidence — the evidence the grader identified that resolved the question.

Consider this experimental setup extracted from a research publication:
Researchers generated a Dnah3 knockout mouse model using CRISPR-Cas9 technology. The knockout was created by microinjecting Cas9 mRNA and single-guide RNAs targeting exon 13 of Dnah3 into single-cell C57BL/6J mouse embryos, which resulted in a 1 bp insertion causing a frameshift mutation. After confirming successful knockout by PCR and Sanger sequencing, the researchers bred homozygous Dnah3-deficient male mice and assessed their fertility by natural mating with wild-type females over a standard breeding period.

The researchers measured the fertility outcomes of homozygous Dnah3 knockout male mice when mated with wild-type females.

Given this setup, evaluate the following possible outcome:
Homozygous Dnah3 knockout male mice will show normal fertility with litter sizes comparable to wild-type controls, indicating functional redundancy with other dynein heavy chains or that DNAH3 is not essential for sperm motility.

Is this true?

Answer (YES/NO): NO